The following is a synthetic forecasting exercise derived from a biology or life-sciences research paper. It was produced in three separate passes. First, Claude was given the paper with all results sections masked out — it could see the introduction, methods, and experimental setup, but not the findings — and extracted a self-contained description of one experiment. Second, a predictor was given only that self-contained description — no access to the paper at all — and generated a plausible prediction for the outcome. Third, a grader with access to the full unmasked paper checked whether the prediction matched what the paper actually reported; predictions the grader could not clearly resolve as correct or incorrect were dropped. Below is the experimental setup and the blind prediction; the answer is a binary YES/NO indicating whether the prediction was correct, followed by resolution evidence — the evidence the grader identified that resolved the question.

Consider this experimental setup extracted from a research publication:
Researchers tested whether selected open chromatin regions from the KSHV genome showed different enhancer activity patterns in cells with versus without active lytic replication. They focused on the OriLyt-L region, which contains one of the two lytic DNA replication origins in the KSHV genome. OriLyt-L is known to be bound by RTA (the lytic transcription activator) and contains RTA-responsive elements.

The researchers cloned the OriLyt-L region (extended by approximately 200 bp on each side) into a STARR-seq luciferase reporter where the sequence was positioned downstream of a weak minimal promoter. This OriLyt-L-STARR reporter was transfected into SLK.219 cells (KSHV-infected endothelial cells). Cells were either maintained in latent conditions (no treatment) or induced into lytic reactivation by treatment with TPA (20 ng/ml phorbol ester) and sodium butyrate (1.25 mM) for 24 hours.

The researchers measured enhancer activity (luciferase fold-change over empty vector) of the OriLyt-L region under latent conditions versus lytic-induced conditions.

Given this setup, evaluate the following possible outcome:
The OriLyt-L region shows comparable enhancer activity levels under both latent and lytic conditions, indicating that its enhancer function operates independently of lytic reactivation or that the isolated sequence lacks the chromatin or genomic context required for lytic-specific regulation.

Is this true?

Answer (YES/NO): NO